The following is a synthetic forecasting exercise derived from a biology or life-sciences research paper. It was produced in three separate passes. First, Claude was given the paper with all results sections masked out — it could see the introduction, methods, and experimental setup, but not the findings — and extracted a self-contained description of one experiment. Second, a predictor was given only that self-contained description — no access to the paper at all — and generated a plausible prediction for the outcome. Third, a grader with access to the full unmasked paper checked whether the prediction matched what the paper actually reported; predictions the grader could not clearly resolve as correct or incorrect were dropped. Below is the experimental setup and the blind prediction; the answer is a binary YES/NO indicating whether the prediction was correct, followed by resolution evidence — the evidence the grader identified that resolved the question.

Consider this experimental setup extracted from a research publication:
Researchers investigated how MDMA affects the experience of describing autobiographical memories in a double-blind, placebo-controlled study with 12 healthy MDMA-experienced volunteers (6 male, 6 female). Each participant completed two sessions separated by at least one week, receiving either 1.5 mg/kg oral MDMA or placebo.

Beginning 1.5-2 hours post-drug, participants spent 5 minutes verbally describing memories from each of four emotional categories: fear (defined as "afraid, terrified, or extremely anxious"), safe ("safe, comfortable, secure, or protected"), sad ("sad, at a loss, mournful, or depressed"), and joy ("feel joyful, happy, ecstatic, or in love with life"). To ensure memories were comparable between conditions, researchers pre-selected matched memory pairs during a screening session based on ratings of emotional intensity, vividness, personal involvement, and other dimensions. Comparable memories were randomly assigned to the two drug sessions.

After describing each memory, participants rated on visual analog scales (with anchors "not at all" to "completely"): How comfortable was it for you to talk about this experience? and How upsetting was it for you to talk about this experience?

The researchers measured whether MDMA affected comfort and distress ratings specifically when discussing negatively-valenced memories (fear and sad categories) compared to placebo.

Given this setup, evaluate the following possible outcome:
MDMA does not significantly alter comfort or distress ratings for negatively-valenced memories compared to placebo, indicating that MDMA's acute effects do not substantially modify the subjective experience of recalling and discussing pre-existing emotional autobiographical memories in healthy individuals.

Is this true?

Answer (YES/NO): NO